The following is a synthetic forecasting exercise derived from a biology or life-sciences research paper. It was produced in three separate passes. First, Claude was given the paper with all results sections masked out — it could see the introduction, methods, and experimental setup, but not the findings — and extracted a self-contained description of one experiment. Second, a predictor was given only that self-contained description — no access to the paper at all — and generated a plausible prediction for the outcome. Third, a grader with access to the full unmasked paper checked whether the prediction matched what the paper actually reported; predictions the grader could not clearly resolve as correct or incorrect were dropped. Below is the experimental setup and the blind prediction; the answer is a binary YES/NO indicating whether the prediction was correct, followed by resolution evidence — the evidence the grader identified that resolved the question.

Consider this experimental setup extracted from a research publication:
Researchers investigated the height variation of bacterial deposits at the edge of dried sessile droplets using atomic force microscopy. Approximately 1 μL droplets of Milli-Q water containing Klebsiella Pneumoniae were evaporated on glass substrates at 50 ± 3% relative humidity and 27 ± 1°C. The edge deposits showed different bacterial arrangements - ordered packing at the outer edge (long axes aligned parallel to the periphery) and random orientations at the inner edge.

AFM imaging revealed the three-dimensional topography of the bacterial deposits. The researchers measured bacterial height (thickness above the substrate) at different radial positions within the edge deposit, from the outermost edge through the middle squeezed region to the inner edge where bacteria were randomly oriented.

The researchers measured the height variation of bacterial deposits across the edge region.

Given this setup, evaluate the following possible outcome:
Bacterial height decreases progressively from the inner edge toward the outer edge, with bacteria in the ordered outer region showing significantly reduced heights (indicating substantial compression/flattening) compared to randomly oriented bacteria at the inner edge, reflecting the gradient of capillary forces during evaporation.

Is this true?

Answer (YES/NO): NO